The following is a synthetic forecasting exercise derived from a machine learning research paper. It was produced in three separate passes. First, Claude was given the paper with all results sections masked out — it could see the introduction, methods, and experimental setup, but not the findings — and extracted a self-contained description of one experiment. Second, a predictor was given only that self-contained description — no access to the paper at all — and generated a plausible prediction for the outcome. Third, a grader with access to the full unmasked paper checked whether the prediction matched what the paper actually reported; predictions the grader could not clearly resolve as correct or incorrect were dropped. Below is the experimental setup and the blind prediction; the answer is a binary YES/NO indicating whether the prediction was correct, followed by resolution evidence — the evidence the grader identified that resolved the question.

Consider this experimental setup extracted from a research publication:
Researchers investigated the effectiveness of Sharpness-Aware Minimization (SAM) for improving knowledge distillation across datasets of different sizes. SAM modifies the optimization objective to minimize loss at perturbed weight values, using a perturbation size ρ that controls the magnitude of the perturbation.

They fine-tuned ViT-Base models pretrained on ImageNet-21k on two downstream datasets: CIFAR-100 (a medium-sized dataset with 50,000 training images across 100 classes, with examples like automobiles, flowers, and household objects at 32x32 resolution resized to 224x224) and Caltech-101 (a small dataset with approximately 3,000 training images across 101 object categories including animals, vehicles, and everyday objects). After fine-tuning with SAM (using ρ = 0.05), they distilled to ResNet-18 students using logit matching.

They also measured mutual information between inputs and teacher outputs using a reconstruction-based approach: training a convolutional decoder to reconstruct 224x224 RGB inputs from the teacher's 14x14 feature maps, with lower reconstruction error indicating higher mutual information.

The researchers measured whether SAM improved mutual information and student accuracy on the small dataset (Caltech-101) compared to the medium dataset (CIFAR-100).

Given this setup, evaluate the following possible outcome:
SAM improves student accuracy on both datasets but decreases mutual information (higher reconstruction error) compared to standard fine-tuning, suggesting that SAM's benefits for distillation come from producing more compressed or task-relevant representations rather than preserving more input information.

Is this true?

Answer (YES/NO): NO